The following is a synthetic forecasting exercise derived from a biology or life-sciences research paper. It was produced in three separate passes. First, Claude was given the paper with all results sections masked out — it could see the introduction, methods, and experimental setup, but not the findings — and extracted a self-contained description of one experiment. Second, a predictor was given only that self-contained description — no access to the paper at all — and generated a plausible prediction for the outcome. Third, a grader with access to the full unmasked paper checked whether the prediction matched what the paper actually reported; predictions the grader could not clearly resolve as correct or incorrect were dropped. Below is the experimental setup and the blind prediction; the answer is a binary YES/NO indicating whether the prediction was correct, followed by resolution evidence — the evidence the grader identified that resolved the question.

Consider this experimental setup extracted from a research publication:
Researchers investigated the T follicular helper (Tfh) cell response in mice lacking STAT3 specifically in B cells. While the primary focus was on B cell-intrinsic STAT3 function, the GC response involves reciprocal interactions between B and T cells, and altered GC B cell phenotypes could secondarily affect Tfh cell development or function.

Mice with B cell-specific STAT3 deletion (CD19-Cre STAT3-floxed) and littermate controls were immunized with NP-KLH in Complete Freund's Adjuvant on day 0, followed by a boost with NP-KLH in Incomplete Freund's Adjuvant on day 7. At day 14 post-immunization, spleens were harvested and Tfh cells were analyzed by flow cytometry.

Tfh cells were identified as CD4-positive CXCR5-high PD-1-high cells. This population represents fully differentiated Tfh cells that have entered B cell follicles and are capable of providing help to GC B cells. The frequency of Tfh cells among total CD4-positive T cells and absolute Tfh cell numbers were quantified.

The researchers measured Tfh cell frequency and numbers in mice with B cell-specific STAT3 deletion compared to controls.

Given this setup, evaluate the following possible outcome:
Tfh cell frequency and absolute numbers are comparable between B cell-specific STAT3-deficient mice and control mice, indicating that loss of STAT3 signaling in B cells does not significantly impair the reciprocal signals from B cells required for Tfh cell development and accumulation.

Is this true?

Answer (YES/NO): YES